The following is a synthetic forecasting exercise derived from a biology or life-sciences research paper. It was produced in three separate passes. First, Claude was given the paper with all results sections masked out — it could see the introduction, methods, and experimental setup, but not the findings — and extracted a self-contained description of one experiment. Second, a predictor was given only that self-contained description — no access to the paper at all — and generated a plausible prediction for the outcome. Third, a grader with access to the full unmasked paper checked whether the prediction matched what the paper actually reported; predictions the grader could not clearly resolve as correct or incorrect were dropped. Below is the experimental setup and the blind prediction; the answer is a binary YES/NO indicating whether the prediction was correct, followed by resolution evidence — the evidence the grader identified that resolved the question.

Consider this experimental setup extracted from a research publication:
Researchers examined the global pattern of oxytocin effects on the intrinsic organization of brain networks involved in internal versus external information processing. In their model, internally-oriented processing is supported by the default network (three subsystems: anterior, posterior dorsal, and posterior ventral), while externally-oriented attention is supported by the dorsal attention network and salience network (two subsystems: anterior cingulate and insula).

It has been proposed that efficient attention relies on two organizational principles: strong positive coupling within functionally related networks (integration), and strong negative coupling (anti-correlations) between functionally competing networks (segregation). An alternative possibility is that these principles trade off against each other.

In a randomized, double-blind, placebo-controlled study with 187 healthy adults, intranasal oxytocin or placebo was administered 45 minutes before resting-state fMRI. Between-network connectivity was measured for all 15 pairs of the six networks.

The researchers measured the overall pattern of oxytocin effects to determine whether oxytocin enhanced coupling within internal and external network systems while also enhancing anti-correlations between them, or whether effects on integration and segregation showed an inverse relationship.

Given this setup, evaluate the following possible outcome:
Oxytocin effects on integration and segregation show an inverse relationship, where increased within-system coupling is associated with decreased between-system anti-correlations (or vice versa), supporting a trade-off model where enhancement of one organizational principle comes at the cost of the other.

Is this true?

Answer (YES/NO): NO